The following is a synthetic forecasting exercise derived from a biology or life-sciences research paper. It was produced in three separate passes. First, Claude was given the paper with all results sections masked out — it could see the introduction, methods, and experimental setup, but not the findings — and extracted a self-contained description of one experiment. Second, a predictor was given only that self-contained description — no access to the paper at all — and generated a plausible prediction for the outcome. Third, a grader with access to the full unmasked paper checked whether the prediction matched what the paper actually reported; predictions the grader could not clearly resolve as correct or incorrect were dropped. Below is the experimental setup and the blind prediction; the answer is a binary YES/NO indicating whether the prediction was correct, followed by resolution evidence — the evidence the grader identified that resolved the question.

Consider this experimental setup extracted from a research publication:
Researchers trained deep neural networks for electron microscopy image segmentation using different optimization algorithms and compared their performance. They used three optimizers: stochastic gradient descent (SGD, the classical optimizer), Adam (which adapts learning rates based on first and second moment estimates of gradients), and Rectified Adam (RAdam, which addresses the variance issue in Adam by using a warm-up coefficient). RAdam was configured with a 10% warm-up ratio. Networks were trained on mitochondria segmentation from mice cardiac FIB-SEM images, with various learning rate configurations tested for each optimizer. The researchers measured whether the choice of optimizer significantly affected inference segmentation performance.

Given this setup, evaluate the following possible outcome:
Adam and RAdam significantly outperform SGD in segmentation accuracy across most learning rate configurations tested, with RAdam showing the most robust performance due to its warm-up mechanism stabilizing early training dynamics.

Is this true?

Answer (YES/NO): NO